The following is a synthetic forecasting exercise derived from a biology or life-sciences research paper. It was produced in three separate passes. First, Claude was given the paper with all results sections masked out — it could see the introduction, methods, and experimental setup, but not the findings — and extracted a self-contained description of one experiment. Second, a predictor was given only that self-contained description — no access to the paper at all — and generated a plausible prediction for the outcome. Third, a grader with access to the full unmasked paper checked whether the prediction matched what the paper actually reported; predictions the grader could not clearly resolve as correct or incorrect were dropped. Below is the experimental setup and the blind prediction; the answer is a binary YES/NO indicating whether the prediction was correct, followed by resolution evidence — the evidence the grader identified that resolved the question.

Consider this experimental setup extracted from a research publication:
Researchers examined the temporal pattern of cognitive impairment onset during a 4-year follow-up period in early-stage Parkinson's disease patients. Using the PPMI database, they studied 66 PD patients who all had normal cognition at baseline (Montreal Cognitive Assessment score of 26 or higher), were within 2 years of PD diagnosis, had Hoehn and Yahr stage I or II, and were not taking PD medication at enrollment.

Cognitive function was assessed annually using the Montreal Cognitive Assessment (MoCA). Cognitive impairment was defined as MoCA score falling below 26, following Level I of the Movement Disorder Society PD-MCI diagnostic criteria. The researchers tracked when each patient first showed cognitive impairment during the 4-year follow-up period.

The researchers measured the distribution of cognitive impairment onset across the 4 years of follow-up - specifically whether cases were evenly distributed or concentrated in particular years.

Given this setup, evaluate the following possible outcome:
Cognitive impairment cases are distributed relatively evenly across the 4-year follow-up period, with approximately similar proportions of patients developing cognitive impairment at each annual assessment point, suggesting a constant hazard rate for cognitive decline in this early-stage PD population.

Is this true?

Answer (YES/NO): NO